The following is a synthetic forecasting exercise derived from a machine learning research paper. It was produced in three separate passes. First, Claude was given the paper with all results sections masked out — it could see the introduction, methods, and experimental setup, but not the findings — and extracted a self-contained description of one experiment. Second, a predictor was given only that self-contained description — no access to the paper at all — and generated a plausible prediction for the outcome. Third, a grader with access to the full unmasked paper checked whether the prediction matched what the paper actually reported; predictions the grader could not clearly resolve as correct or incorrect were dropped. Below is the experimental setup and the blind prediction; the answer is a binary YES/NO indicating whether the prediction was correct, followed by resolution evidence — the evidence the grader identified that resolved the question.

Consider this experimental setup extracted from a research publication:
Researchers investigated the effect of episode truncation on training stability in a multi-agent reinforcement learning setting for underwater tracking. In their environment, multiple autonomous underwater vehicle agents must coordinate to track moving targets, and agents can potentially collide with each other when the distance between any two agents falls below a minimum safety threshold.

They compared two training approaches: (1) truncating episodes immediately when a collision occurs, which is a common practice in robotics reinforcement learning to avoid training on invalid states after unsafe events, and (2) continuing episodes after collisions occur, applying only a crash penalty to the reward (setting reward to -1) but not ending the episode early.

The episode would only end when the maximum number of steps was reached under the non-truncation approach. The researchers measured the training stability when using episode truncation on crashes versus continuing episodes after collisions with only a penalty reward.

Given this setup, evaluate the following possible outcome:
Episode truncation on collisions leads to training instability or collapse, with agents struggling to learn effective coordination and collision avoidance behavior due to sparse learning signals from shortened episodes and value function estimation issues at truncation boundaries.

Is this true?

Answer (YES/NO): YES